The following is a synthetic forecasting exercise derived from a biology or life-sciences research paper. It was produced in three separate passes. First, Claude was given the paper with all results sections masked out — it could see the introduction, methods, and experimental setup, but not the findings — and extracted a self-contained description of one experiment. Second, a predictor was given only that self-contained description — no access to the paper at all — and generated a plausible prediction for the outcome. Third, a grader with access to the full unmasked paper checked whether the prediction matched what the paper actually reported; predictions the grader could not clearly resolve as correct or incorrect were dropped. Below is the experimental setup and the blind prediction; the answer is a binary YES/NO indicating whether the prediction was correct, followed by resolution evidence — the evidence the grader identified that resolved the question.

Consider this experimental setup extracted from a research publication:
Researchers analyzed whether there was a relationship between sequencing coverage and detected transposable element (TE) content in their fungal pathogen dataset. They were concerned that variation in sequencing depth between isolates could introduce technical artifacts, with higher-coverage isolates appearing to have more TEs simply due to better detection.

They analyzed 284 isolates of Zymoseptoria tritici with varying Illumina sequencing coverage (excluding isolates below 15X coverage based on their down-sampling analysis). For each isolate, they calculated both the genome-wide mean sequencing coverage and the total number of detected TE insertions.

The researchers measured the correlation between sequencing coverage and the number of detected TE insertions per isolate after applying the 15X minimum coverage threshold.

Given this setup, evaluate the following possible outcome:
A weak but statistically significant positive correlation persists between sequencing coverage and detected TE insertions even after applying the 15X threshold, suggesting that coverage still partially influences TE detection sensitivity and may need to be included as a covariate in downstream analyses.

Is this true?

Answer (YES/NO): NO